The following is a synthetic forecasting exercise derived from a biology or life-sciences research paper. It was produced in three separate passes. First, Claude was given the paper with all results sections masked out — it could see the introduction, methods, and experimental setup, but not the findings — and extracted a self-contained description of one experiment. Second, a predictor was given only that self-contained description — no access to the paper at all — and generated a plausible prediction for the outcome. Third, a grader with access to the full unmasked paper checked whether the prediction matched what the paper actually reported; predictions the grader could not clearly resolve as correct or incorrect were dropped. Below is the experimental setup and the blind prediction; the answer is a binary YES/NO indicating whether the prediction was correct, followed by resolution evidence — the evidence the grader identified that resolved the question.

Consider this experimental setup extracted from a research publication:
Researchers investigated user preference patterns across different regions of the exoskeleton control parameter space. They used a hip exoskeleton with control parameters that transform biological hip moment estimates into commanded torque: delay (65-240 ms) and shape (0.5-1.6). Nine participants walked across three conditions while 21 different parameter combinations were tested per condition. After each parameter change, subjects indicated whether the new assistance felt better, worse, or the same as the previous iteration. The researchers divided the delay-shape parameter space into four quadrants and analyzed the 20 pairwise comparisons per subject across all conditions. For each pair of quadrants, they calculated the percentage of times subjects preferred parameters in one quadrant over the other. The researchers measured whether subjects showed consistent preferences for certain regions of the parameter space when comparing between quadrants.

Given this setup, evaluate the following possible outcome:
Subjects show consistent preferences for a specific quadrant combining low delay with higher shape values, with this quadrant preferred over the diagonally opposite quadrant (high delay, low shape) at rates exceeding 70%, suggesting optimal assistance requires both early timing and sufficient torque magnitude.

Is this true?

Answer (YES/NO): NO